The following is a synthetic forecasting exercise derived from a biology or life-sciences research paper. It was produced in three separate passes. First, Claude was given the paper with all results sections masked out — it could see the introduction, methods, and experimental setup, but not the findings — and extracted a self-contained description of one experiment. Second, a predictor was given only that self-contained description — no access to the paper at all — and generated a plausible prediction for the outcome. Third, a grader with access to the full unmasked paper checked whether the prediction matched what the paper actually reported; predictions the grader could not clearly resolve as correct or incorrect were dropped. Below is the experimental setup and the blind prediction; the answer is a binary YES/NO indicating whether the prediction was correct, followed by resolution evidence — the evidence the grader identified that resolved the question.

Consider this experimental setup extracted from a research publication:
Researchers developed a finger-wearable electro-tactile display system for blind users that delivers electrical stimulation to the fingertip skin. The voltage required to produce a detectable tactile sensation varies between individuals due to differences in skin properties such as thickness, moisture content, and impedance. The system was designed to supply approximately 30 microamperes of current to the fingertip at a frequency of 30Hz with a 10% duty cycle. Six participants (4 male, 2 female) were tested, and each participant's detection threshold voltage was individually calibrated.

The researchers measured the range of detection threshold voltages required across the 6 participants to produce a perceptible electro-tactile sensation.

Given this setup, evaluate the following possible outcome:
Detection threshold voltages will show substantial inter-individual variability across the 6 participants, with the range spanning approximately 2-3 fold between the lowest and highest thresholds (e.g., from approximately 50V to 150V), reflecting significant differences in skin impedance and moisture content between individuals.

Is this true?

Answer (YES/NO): NO